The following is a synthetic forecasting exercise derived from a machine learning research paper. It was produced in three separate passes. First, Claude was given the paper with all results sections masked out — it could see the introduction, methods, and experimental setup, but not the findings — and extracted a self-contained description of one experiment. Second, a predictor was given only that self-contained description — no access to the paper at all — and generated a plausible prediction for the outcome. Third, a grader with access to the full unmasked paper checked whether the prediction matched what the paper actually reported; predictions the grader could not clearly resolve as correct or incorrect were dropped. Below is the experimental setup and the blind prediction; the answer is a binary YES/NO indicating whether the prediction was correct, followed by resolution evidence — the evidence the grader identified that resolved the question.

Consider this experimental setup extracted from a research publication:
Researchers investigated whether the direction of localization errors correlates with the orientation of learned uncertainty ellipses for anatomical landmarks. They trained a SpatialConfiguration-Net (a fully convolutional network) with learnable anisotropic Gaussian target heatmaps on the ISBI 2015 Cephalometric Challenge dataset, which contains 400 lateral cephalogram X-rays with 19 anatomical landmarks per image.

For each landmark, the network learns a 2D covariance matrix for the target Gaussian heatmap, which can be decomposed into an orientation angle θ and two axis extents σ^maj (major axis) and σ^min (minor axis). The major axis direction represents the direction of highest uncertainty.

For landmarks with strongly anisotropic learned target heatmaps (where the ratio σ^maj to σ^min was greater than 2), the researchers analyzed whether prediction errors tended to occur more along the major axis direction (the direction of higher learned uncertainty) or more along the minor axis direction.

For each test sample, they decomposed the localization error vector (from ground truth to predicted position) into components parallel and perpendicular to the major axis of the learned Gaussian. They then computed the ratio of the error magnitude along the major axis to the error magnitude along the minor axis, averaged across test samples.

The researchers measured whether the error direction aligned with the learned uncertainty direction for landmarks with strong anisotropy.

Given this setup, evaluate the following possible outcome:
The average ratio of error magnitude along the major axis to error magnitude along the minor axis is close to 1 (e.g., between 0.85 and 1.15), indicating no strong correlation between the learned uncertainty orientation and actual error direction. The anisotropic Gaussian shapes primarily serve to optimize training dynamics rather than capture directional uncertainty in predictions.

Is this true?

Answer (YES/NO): NO